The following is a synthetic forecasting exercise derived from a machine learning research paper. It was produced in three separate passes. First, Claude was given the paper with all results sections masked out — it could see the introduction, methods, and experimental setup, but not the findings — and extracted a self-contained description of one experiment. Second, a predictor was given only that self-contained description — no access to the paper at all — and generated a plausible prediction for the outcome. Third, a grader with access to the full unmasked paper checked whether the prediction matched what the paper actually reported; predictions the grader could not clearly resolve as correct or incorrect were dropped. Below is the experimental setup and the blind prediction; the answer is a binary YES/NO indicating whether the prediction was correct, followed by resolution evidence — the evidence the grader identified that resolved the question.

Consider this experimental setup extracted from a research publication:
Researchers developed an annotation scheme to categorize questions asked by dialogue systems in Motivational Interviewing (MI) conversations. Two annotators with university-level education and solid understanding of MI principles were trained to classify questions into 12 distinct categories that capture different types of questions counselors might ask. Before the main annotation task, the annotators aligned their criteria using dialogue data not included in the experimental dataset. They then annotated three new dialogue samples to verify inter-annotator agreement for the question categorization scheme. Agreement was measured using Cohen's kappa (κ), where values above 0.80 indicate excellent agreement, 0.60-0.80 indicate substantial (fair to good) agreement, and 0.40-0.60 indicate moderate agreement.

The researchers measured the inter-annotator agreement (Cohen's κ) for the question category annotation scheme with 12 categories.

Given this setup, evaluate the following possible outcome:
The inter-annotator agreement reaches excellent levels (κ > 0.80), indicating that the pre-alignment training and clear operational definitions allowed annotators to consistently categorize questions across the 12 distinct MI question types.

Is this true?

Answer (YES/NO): NO